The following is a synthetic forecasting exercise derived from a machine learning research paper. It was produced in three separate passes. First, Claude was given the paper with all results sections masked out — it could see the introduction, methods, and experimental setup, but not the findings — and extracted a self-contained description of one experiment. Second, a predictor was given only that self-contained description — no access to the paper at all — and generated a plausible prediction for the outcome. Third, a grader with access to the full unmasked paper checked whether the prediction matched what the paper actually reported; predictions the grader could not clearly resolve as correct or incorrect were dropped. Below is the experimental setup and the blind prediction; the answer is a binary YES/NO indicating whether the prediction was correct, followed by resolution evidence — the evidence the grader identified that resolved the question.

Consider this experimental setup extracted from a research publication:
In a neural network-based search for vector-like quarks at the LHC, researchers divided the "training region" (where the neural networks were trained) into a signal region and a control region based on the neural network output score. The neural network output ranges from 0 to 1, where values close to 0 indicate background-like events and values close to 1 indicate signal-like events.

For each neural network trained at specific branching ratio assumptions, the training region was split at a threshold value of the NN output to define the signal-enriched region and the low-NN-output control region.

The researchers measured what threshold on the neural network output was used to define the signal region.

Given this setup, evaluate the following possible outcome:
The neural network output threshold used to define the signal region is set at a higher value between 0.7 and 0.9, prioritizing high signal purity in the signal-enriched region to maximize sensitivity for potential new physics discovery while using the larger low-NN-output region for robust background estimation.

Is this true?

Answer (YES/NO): NO